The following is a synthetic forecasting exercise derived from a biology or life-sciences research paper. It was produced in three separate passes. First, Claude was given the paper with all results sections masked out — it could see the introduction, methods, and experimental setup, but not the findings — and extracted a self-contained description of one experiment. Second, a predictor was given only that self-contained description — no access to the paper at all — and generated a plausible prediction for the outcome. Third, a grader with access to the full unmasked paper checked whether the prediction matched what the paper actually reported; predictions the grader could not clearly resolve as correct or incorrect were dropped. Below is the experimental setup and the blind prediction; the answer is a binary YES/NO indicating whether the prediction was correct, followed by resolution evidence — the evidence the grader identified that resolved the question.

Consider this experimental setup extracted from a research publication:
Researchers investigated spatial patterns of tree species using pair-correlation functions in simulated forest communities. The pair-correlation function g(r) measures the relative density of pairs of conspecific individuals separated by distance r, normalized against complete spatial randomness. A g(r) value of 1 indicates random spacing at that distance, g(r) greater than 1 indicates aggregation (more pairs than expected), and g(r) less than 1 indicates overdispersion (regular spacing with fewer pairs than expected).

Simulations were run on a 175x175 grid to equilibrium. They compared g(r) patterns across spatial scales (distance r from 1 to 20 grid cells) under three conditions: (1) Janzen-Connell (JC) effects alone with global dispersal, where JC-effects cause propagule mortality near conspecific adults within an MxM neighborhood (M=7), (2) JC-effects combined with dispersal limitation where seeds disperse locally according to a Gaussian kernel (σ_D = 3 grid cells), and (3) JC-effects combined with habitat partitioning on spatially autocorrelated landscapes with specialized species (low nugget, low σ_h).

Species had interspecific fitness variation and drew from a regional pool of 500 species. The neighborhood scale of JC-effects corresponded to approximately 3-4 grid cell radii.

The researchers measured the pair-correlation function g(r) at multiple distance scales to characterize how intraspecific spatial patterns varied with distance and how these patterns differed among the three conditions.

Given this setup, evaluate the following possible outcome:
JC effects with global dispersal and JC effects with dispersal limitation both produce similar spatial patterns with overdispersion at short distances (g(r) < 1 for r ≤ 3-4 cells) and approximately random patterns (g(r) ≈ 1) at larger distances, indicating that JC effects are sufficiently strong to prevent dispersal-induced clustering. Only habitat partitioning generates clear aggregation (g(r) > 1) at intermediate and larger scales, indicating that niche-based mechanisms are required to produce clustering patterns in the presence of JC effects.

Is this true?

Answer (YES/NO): NO